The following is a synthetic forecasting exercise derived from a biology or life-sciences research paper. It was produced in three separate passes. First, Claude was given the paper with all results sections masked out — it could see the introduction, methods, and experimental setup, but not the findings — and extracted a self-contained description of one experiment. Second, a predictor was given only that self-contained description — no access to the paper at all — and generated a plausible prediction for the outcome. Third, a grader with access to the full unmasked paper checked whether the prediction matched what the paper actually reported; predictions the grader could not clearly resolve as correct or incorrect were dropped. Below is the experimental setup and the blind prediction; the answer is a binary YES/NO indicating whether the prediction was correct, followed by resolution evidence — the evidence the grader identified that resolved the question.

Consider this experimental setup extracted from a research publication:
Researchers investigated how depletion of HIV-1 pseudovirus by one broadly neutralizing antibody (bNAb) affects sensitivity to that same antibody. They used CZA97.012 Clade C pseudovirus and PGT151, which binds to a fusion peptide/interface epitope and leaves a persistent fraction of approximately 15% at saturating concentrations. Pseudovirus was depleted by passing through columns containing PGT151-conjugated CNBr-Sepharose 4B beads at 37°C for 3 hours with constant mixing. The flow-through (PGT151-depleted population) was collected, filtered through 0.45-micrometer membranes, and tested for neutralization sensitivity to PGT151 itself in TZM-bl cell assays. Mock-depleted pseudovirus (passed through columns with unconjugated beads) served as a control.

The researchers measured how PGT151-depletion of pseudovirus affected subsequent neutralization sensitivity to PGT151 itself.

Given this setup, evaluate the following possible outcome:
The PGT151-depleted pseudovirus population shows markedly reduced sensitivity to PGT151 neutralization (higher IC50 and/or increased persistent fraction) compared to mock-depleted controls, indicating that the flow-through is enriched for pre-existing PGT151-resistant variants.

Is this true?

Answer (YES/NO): YES